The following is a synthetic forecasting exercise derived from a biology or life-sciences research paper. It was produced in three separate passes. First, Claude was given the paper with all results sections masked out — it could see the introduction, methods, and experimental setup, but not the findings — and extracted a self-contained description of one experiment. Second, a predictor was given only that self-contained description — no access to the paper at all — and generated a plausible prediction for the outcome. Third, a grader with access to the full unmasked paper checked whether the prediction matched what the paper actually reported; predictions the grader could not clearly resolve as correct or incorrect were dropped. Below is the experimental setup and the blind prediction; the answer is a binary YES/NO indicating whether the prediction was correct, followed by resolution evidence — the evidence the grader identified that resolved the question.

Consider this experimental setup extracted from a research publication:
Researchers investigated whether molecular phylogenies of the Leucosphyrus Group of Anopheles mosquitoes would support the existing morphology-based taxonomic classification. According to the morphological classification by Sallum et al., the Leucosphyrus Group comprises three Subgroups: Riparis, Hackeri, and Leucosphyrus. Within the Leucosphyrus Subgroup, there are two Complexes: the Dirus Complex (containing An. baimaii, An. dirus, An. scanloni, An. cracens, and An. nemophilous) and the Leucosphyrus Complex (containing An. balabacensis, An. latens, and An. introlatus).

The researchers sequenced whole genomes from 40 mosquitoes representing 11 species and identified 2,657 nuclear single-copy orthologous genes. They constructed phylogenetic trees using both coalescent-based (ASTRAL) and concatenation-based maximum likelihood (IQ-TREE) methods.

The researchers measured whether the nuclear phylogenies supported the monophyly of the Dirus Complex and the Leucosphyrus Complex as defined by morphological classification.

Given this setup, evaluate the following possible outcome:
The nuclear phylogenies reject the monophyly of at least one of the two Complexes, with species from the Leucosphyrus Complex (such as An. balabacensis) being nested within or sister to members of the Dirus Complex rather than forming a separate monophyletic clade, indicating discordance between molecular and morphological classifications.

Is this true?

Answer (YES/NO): YES